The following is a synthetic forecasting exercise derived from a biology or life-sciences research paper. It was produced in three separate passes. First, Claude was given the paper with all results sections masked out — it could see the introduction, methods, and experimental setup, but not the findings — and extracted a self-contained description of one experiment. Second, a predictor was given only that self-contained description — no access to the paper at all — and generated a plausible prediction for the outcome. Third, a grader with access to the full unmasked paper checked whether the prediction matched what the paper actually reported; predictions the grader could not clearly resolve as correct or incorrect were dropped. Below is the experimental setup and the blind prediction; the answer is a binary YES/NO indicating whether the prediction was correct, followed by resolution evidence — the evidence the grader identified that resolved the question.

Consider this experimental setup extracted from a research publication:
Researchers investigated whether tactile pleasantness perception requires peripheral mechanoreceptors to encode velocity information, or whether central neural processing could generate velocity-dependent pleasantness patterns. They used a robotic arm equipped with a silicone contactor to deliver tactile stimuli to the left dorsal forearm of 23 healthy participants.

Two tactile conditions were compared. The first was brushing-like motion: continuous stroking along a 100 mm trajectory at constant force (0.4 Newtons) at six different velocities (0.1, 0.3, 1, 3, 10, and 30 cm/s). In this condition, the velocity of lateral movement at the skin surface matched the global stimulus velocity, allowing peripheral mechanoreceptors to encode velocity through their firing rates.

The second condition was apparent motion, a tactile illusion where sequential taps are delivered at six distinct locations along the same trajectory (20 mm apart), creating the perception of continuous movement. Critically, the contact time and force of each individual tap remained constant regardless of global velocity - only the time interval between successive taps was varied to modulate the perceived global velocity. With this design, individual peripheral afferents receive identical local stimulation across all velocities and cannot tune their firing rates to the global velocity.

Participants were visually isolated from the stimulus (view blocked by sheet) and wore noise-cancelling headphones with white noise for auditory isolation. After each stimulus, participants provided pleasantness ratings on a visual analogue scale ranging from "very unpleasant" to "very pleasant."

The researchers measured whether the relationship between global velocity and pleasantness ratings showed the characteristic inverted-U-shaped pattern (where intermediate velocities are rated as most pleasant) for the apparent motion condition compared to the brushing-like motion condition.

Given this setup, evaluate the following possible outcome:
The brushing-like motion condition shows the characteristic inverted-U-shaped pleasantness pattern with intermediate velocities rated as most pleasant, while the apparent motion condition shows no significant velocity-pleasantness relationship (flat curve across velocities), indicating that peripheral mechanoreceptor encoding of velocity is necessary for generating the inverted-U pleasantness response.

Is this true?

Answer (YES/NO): NO